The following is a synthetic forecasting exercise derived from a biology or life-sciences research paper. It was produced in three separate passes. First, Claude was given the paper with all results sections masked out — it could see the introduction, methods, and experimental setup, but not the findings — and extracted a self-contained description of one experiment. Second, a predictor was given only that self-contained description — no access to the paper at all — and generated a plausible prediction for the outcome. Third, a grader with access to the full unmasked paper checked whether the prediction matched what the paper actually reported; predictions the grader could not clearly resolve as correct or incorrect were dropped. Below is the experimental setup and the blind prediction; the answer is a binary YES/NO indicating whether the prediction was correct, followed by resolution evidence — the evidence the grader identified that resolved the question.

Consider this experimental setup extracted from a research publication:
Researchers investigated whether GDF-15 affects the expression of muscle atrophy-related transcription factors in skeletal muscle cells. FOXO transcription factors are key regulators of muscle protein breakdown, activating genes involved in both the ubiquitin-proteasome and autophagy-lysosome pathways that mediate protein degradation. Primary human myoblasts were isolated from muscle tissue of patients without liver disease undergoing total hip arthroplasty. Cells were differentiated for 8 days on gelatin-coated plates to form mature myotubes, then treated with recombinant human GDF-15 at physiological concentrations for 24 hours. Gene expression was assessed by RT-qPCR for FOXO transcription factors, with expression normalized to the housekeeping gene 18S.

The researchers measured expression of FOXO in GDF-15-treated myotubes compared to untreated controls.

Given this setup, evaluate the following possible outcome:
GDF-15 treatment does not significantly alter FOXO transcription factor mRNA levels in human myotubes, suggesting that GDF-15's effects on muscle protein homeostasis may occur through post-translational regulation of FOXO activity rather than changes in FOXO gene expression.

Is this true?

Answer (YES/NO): YES